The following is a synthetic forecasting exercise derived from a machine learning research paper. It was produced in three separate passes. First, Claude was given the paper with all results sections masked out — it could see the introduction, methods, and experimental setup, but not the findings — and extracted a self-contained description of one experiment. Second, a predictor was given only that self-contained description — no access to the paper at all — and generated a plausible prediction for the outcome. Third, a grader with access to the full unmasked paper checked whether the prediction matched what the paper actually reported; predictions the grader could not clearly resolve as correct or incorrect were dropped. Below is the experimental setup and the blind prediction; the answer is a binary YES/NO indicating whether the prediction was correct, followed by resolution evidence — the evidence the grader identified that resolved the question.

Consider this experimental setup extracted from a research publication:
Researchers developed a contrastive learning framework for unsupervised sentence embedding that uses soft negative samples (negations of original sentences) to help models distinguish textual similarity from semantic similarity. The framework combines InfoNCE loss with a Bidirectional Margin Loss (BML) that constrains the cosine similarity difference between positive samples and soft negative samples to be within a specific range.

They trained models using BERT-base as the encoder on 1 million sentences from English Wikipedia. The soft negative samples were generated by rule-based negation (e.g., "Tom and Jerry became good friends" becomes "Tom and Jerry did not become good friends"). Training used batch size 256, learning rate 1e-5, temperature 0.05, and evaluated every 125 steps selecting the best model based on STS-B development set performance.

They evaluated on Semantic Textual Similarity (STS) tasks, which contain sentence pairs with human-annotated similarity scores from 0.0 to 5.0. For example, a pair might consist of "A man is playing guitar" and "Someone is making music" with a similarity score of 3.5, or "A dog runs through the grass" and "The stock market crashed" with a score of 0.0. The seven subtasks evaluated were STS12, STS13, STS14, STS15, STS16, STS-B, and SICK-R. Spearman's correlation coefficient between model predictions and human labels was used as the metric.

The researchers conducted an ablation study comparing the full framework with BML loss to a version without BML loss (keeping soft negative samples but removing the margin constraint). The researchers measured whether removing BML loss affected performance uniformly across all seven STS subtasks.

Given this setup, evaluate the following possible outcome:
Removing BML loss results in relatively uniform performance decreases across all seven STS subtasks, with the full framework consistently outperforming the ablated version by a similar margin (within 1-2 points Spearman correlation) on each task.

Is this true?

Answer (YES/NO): NO